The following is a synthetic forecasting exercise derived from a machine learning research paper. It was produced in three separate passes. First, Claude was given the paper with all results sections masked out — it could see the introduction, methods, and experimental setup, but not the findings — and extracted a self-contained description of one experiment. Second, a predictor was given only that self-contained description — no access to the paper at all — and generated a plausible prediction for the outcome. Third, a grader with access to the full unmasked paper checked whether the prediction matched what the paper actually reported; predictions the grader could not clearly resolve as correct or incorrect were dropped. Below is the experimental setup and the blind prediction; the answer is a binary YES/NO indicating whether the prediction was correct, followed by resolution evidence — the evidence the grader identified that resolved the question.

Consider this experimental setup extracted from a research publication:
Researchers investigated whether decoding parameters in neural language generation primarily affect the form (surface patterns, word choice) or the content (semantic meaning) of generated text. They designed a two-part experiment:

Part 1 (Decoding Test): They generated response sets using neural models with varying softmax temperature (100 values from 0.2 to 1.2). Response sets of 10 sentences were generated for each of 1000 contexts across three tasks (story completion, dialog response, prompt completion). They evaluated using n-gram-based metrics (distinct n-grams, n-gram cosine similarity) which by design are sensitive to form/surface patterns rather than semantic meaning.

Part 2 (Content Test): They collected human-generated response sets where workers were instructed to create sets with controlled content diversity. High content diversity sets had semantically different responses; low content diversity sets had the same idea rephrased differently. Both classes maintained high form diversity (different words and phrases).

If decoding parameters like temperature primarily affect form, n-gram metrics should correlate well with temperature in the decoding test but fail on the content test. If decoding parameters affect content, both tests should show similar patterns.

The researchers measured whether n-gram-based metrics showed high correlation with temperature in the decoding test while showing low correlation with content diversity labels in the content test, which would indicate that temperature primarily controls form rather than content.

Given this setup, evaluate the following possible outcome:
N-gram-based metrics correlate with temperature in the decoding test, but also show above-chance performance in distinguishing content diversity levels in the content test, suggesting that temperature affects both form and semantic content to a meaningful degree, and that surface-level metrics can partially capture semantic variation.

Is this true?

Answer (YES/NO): NO